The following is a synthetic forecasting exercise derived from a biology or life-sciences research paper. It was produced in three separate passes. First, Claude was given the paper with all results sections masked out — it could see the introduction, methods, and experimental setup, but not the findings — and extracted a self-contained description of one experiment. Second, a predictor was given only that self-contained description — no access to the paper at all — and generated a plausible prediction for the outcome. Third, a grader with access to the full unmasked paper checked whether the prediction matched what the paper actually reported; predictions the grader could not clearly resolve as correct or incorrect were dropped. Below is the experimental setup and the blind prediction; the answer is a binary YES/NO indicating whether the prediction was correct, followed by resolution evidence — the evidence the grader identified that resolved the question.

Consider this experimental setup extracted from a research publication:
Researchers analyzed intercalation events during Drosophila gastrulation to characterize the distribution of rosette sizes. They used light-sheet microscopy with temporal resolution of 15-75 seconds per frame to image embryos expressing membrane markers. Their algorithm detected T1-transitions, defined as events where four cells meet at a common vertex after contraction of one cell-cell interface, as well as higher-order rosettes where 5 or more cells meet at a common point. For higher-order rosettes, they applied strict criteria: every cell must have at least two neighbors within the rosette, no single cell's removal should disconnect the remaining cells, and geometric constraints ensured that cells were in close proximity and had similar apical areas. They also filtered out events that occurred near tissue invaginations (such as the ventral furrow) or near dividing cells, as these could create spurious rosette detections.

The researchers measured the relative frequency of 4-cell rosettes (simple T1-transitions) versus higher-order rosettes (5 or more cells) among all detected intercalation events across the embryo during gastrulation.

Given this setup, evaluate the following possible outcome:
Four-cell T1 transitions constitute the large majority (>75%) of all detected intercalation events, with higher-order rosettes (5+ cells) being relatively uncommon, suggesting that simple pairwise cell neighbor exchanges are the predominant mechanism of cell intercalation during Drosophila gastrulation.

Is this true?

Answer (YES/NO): NO